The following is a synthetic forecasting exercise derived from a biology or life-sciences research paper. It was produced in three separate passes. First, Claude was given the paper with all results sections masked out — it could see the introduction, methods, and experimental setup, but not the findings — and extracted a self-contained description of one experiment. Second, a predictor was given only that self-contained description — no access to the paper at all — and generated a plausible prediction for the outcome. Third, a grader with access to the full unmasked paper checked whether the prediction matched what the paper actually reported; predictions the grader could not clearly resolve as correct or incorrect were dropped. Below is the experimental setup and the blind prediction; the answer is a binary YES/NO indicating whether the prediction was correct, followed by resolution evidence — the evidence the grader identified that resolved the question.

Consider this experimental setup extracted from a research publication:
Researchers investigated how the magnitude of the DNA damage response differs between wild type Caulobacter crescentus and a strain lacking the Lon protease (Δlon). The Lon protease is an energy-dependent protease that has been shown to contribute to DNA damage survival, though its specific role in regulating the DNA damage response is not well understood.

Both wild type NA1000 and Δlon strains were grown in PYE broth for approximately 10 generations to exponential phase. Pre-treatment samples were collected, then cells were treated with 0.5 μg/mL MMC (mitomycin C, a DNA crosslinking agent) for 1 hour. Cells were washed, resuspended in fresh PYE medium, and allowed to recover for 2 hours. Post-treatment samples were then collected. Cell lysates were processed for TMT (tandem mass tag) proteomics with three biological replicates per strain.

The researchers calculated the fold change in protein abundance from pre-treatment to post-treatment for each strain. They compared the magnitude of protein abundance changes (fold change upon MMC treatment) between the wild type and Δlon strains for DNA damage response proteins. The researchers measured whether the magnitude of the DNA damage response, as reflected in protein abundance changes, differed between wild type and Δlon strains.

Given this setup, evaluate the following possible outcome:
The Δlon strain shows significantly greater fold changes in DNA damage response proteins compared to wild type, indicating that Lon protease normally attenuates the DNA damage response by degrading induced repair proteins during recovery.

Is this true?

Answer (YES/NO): NO